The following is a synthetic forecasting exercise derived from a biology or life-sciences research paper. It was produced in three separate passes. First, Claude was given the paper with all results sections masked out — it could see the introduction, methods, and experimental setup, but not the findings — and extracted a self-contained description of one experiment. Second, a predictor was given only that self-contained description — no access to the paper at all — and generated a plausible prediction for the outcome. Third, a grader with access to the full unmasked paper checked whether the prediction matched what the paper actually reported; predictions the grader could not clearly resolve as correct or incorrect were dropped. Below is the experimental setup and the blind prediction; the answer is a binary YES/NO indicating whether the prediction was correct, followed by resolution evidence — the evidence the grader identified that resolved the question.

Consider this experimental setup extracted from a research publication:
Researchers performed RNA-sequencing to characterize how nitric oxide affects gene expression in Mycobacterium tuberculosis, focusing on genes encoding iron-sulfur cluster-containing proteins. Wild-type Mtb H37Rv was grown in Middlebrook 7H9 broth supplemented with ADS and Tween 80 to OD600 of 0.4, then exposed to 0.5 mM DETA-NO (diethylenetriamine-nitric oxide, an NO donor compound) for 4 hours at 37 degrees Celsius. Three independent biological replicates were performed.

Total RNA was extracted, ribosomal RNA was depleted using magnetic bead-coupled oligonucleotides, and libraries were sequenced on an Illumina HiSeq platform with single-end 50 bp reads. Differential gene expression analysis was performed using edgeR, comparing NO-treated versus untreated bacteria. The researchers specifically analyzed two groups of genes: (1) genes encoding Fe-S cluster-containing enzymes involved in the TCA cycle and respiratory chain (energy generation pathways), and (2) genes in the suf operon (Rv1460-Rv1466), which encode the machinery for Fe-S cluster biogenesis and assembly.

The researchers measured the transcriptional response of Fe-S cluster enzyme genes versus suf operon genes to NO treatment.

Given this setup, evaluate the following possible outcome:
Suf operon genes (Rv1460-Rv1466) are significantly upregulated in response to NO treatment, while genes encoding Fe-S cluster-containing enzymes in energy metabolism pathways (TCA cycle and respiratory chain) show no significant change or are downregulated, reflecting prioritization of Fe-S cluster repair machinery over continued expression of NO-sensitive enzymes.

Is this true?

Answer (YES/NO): YES